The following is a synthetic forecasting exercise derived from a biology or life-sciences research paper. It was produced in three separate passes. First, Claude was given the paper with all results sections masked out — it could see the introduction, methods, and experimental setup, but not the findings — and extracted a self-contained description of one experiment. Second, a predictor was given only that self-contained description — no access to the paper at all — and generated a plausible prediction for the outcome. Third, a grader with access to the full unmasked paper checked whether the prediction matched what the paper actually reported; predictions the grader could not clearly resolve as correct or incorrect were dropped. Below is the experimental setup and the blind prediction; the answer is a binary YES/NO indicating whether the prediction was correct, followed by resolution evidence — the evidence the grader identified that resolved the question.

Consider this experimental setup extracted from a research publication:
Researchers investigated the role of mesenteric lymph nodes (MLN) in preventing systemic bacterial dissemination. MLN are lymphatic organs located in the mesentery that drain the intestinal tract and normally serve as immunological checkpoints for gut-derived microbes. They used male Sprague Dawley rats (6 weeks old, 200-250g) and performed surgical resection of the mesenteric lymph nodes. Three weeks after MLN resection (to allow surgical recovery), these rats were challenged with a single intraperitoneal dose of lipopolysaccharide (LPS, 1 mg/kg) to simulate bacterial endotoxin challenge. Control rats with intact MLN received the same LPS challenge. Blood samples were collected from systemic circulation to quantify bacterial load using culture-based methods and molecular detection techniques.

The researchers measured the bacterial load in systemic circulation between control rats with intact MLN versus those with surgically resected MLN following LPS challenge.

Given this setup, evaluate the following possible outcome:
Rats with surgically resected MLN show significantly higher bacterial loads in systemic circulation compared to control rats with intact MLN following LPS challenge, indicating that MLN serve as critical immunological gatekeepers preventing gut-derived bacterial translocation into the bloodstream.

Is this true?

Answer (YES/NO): YES